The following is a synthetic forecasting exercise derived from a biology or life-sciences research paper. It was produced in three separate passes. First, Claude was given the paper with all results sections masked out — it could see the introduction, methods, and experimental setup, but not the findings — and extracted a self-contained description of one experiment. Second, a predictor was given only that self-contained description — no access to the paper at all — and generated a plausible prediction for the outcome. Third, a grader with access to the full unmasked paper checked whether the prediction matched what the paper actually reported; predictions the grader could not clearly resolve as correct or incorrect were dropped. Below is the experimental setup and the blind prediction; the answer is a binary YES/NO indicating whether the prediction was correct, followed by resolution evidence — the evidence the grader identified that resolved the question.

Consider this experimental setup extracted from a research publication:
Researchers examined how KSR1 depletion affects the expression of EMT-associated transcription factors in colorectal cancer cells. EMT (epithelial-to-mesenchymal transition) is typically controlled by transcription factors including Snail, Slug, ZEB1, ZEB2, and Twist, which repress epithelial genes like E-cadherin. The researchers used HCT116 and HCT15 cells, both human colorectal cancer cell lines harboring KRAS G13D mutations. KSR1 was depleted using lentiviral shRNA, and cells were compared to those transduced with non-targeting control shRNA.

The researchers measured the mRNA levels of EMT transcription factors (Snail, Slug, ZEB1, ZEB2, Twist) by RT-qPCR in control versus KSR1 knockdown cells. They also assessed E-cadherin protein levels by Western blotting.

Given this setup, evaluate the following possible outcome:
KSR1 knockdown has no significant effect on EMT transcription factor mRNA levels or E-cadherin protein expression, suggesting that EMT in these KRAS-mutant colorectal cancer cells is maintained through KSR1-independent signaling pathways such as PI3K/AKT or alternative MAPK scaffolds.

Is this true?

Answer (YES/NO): NO